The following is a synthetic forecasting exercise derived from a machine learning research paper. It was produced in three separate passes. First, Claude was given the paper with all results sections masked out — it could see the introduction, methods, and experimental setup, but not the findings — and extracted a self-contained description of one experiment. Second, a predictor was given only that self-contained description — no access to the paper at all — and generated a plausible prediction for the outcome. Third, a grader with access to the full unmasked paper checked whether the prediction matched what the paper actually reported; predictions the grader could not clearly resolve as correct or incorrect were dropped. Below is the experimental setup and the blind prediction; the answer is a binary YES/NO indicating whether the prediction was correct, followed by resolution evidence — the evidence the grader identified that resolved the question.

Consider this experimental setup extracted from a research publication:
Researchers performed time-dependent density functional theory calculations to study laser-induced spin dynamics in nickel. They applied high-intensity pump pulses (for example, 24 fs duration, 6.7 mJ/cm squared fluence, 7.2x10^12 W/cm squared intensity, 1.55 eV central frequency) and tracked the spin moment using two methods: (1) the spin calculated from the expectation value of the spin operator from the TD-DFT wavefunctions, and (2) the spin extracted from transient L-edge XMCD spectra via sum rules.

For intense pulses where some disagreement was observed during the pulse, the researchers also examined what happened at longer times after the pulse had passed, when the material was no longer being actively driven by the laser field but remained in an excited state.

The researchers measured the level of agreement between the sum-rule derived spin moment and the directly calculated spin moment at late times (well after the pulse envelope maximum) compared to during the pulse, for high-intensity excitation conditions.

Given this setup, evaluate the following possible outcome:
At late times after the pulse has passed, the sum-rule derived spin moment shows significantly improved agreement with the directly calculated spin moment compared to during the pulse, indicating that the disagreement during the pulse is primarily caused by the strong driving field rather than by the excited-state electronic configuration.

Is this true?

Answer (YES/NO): YES